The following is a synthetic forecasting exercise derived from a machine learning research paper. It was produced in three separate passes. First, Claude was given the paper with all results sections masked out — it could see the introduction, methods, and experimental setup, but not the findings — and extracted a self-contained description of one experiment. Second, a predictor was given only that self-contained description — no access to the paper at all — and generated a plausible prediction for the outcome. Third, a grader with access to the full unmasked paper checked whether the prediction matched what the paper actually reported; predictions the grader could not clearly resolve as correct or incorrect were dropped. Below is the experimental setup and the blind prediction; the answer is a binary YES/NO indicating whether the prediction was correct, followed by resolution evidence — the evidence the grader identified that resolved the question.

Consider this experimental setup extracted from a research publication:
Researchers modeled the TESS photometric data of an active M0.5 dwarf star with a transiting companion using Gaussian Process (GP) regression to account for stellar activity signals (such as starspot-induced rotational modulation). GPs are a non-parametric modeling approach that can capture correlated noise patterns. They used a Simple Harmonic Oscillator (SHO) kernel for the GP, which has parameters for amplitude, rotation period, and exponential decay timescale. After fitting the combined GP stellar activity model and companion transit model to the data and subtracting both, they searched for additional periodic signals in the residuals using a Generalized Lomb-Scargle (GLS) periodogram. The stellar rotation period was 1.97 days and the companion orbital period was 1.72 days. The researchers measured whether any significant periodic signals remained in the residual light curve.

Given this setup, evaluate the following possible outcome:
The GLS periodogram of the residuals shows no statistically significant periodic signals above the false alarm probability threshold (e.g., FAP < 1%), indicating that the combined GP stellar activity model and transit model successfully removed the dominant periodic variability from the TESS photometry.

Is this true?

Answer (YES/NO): YES